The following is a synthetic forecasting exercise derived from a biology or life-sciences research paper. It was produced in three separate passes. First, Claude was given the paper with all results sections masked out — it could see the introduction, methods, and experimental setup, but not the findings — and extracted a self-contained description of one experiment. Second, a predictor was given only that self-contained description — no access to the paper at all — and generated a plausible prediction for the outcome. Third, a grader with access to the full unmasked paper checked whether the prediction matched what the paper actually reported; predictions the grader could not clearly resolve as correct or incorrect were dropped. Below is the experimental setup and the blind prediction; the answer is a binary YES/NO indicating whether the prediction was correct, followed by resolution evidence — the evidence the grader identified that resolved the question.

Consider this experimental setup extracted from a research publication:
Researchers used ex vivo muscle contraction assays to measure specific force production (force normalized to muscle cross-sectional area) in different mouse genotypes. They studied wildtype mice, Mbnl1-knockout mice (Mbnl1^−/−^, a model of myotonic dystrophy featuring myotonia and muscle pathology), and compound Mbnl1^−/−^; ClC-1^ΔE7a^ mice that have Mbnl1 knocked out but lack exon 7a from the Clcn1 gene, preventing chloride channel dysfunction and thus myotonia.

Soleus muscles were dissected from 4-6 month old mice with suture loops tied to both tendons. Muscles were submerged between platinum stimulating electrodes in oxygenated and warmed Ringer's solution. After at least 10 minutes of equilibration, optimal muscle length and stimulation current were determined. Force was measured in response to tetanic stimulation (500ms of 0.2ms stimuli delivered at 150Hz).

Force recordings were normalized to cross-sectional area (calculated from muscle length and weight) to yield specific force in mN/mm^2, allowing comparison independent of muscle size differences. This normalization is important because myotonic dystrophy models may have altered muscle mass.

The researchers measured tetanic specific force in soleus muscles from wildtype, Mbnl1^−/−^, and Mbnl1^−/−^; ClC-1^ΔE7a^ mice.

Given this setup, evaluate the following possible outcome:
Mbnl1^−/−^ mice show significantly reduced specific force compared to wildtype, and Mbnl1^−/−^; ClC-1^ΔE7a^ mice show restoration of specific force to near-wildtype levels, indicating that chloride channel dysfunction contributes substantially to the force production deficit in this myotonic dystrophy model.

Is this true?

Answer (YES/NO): YES